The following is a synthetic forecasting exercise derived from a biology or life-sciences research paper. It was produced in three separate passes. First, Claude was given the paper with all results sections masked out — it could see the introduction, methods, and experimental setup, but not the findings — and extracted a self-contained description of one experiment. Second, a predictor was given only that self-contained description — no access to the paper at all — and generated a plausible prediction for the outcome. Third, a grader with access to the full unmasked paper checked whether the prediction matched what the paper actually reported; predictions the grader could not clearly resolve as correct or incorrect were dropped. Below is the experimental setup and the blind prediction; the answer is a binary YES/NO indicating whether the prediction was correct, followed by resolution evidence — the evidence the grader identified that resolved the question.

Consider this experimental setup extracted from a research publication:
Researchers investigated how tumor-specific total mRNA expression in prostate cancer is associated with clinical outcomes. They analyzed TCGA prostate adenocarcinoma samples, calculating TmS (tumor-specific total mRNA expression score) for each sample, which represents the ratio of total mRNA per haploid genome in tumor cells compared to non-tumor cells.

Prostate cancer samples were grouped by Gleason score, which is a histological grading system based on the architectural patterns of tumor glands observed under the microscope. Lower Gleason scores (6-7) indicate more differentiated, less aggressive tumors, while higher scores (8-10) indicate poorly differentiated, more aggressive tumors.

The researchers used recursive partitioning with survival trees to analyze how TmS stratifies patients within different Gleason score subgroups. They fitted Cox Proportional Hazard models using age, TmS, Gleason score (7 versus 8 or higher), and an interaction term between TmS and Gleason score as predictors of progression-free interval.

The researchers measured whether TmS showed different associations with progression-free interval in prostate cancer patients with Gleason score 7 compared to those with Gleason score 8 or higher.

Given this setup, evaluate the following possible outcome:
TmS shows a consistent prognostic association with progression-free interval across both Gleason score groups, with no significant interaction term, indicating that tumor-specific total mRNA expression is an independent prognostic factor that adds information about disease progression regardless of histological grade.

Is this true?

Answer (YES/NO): YES